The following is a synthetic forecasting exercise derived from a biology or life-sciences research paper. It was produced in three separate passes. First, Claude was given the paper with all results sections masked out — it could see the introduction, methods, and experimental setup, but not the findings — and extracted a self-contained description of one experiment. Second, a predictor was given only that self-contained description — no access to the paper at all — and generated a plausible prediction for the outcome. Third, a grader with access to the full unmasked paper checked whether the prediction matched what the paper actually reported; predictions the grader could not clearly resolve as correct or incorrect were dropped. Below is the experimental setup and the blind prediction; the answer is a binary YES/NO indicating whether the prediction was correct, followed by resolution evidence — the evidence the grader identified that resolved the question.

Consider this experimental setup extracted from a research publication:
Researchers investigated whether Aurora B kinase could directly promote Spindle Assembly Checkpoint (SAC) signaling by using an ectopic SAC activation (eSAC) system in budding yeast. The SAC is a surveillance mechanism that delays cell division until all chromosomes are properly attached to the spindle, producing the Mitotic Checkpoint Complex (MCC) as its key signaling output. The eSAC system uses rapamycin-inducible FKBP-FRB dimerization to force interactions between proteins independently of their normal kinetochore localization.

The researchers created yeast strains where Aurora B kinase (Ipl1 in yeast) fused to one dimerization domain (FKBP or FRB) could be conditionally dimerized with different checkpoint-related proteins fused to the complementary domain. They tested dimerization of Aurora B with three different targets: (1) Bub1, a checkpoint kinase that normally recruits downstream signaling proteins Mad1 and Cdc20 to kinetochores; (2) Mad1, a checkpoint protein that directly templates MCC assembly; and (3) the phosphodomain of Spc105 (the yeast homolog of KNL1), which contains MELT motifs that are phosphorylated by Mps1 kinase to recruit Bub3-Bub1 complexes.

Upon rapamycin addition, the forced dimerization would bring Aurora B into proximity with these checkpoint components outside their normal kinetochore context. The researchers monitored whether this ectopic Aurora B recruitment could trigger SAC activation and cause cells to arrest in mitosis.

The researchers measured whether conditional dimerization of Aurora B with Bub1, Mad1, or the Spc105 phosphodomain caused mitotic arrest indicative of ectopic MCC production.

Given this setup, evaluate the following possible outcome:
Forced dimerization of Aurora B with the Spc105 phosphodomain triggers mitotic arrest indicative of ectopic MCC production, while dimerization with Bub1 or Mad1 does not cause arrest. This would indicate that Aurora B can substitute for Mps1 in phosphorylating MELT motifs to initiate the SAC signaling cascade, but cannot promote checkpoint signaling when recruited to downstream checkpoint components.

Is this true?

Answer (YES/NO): NO